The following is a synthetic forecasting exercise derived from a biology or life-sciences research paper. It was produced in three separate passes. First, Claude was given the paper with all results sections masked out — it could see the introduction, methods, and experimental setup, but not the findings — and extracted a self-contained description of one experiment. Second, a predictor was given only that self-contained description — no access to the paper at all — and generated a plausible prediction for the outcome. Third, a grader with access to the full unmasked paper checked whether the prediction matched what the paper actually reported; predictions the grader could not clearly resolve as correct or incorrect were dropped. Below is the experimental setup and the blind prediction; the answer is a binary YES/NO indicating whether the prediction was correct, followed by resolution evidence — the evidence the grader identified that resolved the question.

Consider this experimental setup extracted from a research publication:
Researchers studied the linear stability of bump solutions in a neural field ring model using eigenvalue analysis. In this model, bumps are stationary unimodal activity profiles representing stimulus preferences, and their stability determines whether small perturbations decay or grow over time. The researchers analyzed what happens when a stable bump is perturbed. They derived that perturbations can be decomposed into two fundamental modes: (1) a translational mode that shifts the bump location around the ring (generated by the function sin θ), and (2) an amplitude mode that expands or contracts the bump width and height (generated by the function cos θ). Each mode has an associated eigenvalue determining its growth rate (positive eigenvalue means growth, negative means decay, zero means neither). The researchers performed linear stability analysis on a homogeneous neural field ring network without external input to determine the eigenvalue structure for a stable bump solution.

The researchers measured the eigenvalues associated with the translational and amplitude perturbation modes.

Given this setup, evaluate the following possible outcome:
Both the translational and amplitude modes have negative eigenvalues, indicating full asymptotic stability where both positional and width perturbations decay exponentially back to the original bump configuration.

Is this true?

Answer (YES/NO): NO